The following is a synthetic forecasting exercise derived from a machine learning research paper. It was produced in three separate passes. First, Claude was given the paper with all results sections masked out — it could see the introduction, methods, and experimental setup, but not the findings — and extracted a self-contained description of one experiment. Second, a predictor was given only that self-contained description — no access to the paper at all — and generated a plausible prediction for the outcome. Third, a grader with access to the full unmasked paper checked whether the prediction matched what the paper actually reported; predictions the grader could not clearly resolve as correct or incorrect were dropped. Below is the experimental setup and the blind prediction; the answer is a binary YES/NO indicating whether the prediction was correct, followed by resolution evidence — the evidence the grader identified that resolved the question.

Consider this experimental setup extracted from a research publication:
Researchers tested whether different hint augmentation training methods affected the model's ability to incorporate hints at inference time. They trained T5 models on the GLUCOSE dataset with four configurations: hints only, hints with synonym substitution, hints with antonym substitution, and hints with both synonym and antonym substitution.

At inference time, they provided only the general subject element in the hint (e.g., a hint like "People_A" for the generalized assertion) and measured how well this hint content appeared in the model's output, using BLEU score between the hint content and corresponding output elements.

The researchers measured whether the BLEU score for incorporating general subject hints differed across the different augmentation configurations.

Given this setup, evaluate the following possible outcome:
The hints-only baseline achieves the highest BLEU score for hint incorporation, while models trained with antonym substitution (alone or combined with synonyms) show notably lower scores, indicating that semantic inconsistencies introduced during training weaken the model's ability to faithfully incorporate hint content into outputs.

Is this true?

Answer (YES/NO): NO